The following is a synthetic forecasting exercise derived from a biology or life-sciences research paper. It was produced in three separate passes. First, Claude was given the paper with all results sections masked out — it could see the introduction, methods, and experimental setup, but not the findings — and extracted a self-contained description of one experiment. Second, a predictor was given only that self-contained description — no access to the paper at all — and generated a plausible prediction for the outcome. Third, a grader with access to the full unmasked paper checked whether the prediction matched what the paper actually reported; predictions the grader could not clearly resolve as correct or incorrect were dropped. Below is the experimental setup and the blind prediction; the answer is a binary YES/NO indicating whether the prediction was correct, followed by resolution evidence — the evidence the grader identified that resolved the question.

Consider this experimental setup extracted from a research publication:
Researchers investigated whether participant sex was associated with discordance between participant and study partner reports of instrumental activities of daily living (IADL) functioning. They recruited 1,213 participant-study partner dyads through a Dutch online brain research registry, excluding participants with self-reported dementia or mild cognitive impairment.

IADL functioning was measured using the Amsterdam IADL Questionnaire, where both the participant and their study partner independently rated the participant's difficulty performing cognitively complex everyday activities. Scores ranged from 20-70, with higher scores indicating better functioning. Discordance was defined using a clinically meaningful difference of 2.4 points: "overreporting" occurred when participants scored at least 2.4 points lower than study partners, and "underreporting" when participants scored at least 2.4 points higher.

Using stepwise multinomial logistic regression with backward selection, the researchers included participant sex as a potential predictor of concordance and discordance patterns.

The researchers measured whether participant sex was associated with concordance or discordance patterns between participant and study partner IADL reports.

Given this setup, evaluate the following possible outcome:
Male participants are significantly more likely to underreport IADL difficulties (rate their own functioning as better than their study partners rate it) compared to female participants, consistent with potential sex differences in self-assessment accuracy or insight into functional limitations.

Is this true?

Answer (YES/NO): NO